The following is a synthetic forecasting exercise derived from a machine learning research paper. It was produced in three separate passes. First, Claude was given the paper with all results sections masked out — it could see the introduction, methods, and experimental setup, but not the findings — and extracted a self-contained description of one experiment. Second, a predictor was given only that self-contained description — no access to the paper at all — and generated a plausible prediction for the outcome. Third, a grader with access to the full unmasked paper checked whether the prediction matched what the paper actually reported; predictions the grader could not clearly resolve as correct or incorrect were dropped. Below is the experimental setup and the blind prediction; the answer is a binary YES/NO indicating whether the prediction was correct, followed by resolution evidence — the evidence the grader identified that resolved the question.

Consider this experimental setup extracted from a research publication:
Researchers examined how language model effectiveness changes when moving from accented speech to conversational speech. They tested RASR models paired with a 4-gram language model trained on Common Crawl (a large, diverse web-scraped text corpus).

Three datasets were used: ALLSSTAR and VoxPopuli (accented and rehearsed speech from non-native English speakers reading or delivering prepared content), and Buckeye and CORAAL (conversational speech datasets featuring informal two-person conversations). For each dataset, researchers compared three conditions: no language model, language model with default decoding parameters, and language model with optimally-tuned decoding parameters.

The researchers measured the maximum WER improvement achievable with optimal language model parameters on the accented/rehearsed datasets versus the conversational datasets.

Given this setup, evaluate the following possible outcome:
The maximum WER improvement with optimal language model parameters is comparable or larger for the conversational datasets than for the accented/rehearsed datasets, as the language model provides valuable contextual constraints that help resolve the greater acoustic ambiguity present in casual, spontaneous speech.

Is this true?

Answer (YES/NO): NO